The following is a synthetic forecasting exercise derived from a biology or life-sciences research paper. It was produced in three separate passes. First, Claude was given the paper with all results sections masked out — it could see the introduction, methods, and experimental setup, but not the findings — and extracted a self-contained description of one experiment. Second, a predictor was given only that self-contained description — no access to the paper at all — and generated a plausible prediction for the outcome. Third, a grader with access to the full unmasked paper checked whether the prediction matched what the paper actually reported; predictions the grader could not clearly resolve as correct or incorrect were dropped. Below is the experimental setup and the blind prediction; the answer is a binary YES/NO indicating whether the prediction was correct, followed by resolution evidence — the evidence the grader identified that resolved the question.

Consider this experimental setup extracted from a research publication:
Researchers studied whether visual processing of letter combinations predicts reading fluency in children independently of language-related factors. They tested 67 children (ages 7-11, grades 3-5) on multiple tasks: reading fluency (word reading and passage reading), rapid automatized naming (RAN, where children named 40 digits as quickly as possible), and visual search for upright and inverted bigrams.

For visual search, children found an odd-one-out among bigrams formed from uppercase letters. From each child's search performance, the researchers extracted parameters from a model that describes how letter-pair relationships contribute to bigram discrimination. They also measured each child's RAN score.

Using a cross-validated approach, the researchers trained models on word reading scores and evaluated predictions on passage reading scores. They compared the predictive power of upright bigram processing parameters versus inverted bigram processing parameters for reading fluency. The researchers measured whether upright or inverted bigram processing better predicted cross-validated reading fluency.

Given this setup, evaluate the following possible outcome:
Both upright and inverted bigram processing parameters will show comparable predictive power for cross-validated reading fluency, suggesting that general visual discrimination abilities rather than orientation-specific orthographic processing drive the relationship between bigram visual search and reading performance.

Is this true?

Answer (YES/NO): NO